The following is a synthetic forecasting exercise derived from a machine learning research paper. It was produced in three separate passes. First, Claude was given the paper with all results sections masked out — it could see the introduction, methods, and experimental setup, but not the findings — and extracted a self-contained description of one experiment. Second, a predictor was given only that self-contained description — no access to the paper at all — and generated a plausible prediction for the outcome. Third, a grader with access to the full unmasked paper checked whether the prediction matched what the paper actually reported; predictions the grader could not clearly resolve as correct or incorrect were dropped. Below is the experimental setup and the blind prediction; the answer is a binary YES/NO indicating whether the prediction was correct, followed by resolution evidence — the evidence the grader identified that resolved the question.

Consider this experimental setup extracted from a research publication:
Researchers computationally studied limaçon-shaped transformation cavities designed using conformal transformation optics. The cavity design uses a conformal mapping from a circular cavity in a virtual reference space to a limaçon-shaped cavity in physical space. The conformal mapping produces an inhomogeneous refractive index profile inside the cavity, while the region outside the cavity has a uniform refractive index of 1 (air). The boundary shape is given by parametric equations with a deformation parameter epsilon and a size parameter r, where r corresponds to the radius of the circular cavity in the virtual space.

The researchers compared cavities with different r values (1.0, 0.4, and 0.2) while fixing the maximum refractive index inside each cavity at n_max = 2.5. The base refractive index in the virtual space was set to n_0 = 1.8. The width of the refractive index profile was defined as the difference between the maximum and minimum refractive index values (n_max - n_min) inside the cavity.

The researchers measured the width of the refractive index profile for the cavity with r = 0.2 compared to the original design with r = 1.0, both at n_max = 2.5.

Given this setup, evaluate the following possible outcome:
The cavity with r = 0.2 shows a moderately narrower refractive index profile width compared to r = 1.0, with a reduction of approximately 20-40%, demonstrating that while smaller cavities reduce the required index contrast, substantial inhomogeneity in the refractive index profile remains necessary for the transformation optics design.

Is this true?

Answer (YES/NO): NO